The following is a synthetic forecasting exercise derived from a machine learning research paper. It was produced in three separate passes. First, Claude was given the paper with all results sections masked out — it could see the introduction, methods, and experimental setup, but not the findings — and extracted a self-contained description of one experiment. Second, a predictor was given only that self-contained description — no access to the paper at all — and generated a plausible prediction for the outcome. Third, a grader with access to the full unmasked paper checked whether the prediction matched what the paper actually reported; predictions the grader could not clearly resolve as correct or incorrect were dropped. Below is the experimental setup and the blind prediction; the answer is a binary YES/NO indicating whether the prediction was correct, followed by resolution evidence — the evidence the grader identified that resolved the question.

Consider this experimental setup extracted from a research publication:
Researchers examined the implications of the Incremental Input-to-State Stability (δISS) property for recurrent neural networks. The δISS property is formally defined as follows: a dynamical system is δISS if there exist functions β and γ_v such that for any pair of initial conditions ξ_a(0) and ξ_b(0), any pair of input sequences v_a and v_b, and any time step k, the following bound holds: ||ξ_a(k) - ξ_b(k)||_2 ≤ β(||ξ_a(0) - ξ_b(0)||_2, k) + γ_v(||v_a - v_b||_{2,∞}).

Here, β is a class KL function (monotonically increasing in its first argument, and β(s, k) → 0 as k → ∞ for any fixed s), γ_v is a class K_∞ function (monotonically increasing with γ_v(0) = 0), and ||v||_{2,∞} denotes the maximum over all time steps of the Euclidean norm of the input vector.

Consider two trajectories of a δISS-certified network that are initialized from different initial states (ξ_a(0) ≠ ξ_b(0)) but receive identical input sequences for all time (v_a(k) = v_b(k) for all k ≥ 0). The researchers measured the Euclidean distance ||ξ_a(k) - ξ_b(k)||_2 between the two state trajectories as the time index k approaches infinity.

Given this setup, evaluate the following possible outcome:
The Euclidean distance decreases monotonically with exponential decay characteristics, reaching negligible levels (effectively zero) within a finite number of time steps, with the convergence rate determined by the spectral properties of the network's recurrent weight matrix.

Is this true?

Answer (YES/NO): NO